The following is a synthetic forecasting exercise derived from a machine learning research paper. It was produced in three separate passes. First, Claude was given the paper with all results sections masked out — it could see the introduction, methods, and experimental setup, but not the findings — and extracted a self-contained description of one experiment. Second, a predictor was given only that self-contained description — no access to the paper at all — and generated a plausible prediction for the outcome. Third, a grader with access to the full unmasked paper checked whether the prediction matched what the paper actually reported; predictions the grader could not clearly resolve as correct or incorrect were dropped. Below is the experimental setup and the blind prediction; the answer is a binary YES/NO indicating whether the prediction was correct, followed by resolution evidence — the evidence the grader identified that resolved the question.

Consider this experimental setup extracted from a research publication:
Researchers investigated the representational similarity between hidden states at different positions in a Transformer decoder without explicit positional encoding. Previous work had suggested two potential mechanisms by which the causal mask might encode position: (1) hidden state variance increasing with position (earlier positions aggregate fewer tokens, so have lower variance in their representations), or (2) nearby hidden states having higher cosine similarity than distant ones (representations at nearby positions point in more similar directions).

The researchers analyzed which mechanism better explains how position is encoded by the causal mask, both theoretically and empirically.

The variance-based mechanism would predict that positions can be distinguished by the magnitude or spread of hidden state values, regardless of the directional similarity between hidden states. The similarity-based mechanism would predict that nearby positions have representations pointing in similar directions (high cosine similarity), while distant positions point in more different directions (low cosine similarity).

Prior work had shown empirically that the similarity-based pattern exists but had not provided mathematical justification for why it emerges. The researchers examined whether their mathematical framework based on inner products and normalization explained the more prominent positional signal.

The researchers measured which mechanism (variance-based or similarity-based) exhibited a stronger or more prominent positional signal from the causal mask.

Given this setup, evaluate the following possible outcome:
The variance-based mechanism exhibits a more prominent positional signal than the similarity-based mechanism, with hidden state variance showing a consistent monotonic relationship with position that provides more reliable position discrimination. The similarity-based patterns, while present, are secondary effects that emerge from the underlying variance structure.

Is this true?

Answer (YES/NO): NO